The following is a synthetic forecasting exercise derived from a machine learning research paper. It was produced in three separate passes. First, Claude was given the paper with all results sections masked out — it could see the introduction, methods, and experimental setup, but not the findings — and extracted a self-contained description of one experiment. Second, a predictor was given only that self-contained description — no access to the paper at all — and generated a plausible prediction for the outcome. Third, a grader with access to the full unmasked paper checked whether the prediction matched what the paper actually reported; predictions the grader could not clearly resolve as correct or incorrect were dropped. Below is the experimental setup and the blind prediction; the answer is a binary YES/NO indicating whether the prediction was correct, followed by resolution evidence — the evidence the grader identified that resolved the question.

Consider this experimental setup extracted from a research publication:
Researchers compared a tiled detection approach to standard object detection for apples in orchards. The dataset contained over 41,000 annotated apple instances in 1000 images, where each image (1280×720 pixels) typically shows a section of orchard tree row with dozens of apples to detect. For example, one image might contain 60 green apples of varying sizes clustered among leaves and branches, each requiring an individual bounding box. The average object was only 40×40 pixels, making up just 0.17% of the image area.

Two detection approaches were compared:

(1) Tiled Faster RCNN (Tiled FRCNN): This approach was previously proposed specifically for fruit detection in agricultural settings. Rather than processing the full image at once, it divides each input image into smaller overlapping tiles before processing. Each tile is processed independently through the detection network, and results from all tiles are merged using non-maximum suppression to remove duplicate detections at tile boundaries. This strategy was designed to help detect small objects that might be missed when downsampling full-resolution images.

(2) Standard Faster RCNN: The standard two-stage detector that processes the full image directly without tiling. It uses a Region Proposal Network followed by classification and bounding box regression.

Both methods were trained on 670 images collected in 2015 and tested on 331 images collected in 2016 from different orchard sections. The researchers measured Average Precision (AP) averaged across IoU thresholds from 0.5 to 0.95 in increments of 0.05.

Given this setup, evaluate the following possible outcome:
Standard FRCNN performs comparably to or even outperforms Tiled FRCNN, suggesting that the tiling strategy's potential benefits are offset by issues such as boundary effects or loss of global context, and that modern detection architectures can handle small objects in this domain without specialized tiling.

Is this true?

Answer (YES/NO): YES